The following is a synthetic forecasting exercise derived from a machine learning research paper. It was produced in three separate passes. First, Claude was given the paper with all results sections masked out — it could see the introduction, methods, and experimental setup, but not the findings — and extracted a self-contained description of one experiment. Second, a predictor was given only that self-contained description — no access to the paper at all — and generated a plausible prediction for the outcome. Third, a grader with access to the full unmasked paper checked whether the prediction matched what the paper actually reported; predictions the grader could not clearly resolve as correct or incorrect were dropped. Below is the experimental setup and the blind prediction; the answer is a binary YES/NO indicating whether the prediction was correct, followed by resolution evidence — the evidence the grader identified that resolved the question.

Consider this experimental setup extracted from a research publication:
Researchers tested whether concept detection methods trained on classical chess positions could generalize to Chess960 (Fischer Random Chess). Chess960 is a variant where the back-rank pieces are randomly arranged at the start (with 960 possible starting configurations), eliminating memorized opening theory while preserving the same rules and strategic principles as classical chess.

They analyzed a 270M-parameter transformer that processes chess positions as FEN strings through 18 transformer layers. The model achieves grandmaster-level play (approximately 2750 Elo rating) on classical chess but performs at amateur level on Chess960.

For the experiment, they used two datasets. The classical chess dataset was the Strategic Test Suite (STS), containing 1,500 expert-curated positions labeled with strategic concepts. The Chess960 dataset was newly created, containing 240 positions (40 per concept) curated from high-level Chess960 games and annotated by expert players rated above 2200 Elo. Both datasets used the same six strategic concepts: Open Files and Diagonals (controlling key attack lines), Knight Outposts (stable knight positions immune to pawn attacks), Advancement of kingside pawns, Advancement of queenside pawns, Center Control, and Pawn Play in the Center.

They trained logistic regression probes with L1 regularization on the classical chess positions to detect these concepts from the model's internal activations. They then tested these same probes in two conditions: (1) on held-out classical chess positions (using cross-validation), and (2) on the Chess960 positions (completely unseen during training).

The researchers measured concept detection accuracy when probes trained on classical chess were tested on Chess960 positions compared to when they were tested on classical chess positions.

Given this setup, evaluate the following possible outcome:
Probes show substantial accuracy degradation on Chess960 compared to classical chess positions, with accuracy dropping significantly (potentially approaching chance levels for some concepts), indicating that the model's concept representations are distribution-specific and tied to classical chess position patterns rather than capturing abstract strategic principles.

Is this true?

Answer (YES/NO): YES